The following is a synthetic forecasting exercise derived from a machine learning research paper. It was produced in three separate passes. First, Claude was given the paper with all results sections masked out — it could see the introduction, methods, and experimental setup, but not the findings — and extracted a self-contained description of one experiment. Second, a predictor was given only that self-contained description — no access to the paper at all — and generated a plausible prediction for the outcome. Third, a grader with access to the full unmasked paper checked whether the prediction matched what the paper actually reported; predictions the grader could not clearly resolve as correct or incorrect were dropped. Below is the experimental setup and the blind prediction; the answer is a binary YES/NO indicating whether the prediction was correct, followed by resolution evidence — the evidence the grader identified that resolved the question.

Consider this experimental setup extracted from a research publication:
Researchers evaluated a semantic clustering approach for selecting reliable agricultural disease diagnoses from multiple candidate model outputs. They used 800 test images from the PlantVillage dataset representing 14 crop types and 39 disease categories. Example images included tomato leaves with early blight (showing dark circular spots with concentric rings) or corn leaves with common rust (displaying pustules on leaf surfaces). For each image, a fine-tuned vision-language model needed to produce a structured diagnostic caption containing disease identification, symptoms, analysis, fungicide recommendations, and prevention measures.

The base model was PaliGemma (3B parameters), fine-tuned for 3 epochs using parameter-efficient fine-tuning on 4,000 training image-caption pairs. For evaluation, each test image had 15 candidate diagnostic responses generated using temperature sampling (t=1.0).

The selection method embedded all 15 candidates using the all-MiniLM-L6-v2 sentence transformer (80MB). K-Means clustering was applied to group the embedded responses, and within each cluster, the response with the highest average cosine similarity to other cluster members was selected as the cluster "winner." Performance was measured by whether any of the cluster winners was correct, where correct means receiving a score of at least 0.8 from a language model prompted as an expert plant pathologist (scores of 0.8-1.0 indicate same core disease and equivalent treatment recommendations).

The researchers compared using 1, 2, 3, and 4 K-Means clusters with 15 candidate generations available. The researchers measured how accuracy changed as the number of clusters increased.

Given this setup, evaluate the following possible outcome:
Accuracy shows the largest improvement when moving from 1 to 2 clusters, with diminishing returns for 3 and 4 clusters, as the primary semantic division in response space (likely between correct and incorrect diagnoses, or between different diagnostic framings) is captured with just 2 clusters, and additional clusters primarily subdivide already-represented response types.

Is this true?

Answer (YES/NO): NO